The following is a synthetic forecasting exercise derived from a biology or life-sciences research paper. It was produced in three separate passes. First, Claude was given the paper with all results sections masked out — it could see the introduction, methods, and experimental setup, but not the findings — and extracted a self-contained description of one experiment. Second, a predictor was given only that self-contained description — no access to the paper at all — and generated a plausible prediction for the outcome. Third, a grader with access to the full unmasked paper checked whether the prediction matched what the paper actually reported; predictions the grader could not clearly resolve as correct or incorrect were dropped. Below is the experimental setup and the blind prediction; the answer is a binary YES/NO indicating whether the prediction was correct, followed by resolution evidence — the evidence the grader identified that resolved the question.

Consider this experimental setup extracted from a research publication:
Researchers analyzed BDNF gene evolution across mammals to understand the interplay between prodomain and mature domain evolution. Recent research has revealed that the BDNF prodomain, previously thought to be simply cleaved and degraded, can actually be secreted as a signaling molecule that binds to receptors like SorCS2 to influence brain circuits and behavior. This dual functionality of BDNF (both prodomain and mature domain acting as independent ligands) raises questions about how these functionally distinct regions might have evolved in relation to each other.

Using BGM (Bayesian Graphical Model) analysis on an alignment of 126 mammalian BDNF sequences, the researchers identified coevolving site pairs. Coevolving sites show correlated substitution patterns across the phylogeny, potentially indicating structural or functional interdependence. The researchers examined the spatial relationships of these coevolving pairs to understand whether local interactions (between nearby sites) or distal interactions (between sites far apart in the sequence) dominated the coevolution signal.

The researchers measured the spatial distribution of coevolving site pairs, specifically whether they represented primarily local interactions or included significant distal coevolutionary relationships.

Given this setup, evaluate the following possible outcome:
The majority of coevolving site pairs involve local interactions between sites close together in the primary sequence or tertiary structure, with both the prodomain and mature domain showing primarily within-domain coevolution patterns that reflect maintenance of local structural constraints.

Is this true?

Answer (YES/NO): NO